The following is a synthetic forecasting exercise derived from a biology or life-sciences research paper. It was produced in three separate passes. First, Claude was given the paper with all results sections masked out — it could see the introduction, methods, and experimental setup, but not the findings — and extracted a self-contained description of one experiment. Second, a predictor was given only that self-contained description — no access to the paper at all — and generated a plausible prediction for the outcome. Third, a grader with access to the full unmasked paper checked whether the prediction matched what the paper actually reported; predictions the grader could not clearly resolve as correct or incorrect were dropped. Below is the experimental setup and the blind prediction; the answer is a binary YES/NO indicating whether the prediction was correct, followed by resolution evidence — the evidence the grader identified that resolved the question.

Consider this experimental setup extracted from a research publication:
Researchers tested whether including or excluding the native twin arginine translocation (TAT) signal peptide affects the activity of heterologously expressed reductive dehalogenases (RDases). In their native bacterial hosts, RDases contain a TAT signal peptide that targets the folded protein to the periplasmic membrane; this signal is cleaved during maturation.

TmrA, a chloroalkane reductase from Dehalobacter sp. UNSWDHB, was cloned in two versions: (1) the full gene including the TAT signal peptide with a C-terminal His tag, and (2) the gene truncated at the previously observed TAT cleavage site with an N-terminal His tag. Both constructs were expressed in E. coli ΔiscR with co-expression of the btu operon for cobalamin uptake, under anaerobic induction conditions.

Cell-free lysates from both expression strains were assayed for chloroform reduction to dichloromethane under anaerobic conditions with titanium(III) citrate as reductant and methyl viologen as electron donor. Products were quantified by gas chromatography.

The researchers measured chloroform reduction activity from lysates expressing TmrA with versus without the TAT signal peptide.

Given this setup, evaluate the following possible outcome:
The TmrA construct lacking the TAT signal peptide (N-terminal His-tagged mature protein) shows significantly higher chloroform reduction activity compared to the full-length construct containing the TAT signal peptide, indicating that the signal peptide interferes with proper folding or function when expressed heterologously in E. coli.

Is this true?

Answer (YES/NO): NO